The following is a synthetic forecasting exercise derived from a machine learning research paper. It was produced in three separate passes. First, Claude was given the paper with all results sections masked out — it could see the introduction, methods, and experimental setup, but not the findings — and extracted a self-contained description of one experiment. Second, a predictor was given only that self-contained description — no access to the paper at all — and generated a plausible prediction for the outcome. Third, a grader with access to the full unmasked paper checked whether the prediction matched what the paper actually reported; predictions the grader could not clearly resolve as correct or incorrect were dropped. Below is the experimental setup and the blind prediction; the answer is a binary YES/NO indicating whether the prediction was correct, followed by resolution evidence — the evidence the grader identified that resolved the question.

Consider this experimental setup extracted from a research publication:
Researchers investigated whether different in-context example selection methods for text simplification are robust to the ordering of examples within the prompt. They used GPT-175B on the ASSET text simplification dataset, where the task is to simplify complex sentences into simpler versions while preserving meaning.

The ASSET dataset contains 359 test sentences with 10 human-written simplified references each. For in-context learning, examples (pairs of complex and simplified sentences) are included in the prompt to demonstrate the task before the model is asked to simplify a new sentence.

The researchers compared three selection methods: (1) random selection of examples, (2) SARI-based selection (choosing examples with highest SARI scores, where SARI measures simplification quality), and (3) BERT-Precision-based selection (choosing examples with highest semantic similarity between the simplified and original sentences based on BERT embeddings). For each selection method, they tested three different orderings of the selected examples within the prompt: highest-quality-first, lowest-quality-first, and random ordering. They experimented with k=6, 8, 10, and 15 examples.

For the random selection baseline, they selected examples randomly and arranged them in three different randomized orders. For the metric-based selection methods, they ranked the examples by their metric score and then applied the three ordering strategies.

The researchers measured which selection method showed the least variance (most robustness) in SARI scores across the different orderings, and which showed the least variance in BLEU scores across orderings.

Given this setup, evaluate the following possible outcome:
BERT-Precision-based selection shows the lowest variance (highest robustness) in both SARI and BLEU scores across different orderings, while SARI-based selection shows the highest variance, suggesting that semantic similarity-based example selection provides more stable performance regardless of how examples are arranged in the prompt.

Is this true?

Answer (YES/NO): NO